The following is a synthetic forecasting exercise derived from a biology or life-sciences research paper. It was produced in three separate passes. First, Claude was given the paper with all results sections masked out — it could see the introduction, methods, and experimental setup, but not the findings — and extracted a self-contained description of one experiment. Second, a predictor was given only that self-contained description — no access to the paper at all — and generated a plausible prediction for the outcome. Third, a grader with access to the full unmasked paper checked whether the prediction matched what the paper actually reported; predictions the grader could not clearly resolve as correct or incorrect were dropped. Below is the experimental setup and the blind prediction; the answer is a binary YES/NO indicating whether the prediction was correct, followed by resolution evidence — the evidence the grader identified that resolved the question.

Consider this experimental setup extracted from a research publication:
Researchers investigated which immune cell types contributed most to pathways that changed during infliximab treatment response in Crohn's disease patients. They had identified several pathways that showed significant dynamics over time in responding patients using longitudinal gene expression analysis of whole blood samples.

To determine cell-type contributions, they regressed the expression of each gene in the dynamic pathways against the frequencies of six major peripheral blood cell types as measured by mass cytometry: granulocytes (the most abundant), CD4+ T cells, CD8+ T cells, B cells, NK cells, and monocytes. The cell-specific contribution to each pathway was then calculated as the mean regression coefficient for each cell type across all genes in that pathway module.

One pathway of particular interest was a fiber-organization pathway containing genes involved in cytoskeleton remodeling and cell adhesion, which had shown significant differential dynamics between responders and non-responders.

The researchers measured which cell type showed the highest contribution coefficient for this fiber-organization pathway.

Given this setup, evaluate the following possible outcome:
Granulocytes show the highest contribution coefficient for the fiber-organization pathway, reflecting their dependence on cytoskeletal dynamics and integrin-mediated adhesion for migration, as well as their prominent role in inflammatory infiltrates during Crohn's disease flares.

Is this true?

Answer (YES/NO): NO